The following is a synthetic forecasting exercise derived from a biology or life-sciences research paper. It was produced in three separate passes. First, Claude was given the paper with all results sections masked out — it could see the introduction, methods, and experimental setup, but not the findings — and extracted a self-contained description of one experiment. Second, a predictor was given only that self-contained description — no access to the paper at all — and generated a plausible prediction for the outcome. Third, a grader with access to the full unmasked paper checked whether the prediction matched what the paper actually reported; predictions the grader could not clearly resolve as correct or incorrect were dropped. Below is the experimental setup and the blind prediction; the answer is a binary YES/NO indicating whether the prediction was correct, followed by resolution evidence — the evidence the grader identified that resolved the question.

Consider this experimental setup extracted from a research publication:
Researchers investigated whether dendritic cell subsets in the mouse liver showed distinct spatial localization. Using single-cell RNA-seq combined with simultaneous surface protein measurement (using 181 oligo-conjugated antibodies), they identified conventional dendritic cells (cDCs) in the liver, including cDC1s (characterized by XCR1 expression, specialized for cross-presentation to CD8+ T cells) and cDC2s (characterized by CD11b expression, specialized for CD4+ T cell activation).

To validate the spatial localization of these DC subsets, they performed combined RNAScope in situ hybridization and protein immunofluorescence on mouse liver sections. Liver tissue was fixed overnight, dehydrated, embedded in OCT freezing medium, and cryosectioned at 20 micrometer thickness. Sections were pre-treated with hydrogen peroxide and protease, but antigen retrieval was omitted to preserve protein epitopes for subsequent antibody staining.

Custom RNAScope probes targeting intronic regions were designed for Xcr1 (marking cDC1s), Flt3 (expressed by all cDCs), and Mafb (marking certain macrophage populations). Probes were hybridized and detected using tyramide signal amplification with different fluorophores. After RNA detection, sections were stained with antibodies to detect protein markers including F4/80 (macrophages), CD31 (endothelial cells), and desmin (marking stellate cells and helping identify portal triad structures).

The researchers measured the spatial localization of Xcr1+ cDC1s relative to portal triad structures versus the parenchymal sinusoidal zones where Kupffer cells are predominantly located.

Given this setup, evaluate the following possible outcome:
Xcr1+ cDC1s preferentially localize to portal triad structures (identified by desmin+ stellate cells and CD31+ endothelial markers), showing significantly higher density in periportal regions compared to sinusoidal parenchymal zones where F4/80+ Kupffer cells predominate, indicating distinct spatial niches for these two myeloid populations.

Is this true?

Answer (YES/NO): YES